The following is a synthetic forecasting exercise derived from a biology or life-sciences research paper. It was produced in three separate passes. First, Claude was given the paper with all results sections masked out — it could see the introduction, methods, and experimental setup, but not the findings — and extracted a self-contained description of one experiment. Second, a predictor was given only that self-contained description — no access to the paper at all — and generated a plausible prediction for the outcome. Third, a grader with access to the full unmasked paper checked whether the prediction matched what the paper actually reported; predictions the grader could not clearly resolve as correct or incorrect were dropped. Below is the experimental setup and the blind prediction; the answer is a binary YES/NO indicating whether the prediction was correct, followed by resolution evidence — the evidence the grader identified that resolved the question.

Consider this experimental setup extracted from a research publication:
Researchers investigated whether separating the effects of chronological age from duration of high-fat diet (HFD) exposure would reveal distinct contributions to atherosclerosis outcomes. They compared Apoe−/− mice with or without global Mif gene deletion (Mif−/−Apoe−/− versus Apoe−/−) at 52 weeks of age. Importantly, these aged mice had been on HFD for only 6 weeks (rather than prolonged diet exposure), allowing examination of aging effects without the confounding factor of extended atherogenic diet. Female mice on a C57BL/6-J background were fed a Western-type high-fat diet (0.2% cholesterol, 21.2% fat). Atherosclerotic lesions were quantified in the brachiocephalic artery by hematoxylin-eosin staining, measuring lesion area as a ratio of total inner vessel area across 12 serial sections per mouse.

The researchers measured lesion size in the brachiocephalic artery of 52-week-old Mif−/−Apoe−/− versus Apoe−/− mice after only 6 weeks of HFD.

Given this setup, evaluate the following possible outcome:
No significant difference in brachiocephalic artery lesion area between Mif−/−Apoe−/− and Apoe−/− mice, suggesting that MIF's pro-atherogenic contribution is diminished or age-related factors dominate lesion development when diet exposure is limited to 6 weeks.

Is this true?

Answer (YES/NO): YES